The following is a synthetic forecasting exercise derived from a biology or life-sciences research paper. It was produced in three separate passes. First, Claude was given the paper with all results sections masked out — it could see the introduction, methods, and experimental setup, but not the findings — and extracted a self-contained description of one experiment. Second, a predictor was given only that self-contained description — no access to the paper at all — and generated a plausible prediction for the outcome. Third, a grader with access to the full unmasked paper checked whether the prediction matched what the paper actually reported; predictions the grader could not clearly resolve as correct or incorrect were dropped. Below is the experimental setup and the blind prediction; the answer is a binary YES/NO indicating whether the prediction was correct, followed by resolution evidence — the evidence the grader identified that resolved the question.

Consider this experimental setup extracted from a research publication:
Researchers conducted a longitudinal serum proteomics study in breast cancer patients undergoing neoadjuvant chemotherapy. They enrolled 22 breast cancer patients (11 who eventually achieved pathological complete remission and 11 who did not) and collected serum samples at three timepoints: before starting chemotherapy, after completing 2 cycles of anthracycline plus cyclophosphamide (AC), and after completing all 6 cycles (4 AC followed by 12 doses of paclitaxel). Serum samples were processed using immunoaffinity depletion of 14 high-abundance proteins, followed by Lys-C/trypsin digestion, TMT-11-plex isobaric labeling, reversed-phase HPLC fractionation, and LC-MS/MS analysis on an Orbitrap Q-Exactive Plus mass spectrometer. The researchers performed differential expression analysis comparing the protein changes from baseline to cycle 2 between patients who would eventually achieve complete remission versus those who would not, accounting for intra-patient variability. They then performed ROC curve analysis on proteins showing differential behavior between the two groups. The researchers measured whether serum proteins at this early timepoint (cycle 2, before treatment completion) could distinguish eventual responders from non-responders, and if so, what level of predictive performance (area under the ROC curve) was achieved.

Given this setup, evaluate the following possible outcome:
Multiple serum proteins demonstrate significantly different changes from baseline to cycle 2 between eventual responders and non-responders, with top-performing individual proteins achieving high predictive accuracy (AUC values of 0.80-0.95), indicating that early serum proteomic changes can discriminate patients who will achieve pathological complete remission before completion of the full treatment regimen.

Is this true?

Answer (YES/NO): NO